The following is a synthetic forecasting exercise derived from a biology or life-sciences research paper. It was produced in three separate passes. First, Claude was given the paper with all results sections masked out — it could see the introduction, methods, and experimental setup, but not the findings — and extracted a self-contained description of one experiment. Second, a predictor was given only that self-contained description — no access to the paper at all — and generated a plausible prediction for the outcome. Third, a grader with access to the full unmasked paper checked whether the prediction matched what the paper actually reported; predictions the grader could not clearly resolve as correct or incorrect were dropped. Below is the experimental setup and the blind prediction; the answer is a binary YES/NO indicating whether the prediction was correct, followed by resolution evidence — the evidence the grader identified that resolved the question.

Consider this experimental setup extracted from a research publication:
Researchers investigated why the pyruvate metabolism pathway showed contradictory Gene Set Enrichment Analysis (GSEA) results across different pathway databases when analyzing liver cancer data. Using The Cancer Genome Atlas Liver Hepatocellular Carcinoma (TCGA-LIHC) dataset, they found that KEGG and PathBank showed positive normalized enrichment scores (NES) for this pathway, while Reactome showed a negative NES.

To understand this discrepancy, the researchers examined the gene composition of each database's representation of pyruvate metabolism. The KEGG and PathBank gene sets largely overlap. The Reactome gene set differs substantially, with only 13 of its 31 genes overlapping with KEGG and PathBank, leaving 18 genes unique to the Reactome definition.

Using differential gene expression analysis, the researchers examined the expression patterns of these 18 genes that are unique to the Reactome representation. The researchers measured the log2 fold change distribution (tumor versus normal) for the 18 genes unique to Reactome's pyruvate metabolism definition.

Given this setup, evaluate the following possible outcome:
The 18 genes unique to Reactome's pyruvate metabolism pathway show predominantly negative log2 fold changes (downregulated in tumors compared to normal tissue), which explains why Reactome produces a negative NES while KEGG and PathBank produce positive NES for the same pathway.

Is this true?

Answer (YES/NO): NO